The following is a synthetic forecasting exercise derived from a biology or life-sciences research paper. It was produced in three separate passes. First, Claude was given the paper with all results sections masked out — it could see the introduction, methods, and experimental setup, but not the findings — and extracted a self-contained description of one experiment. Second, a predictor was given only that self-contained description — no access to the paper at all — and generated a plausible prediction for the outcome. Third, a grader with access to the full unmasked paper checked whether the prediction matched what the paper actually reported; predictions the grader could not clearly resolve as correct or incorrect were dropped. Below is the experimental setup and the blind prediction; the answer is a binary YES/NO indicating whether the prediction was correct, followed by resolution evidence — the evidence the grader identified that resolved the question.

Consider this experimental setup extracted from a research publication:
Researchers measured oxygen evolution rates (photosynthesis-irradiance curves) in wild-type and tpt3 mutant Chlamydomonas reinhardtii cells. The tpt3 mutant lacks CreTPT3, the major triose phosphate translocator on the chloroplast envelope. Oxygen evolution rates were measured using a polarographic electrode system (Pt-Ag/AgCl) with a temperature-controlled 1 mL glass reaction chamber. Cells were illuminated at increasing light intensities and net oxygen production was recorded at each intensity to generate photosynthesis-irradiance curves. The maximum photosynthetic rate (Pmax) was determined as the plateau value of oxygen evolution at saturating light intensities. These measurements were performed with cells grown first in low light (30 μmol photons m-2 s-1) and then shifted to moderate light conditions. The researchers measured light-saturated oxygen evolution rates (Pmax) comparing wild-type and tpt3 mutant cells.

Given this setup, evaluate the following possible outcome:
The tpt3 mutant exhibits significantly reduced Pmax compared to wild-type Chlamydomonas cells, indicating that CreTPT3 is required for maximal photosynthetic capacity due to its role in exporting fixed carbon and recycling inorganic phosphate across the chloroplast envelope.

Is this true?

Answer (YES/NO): NO